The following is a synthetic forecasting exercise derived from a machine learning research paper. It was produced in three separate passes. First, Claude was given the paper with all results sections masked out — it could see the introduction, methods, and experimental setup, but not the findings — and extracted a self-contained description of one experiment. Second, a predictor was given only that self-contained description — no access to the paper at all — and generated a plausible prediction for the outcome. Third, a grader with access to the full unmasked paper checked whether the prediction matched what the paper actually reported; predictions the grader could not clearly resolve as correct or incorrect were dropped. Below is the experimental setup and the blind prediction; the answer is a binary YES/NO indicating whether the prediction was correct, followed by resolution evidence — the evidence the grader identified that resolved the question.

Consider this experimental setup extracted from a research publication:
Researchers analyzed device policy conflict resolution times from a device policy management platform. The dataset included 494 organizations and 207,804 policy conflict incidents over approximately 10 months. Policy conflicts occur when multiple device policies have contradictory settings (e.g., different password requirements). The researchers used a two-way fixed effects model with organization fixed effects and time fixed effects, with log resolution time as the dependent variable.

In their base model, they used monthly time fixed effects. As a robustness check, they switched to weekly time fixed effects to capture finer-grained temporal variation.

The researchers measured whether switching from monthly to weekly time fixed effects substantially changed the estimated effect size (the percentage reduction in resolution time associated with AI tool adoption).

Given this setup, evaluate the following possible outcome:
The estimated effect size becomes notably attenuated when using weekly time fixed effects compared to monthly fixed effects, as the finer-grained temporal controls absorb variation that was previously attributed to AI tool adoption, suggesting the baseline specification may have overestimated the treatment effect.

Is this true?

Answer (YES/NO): NO